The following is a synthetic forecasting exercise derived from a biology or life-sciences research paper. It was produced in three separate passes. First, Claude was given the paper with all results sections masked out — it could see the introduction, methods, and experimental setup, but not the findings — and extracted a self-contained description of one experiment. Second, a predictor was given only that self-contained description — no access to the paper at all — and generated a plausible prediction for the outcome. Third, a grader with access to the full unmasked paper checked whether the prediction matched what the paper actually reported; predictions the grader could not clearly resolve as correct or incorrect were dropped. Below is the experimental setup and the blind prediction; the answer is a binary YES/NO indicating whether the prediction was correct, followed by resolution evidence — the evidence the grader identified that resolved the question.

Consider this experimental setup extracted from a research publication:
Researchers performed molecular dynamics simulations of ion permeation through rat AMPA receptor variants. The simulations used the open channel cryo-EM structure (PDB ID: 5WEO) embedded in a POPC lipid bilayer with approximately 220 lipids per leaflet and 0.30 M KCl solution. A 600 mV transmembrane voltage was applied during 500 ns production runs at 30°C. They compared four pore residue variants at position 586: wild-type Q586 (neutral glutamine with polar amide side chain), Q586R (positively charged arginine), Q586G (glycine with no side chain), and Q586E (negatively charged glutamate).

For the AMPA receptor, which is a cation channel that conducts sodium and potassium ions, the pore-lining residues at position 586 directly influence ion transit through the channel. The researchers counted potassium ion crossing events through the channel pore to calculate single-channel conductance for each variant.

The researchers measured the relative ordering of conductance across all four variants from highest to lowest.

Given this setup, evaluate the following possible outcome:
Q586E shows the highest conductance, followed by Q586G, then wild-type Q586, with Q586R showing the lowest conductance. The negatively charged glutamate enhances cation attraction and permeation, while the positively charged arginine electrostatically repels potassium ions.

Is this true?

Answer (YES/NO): YES